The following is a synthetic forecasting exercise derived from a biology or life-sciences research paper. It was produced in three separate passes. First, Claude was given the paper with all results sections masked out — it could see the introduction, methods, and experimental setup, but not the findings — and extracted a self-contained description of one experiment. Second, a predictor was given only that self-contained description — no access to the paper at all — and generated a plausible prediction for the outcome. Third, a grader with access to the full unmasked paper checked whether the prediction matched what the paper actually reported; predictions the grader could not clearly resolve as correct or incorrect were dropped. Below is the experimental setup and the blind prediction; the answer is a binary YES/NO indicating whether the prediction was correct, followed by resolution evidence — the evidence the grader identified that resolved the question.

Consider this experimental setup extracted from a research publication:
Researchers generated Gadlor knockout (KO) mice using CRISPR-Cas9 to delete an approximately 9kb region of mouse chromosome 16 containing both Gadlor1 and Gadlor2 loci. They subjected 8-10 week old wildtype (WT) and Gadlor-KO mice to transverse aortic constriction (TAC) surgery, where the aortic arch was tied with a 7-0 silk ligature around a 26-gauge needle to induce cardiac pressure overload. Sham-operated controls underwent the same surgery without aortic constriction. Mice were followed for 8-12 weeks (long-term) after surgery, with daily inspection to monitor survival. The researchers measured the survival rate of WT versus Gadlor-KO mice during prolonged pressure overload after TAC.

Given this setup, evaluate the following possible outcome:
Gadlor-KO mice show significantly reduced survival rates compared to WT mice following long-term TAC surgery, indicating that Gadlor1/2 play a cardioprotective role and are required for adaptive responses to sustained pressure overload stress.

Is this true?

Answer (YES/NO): NO